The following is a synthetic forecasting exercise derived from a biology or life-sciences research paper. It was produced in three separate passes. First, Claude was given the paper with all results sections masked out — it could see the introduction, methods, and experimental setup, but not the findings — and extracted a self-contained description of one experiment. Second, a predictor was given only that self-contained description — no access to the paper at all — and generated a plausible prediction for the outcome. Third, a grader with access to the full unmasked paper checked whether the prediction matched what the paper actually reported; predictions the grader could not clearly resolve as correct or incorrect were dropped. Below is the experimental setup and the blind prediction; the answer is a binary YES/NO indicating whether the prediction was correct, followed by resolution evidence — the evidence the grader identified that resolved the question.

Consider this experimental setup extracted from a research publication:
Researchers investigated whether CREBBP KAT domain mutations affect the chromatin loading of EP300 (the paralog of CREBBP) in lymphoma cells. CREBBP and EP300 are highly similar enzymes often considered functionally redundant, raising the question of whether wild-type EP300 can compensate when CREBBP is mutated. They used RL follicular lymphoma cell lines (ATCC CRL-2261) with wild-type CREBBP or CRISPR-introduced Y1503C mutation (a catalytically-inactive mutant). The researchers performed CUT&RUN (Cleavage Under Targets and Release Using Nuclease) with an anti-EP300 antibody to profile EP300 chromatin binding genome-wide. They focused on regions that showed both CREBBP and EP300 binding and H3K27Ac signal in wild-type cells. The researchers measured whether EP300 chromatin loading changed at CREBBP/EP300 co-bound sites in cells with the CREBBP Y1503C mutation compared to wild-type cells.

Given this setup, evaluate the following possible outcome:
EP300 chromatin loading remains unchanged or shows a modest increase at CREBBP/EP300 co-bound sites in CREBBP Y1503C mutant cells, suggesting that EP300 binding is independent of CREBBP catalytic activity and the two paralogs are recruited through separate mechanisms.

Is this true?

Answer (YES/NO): NO